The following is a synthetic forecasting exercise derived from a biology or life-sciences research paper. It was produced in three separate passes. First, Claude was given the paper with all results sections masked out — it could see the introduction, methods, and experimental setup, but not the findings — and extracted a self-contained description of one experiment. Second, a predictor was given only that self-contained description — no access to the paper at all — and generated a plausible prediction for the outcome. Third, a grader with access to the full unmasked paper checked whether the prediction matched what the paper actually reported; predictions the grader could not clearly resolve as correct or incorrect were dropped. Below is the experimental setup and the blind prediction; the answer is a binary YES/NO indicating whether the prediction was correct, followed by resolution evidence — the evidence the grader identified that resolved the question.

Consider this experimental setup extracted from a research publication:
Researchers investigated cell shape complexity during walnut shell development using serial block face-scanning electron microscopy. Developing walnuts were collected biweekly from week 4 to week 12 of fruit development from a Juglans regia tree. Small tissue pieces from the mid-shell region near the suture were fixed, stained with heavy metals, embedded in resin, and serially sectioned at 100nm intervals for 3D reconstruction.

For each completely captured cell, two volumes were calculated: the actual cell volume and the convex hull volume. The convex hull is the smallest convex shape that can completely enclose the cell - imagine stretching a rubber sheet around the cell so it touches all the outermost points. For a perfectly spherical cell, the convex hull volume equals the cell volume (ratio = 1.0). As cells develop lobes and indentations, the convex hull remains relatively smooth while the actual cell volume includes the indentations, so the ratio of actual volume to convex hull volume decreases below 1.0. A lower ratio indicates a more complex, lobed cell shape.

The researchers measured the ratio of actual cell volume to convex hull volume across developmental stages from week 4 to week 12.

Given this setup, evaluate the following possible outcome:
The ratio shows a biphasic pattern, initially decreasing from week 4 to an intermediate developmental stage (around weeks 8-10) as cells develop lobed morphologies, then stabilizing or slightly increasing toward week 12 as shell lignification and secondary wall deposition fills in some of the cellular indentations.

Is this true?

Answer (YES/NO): NO